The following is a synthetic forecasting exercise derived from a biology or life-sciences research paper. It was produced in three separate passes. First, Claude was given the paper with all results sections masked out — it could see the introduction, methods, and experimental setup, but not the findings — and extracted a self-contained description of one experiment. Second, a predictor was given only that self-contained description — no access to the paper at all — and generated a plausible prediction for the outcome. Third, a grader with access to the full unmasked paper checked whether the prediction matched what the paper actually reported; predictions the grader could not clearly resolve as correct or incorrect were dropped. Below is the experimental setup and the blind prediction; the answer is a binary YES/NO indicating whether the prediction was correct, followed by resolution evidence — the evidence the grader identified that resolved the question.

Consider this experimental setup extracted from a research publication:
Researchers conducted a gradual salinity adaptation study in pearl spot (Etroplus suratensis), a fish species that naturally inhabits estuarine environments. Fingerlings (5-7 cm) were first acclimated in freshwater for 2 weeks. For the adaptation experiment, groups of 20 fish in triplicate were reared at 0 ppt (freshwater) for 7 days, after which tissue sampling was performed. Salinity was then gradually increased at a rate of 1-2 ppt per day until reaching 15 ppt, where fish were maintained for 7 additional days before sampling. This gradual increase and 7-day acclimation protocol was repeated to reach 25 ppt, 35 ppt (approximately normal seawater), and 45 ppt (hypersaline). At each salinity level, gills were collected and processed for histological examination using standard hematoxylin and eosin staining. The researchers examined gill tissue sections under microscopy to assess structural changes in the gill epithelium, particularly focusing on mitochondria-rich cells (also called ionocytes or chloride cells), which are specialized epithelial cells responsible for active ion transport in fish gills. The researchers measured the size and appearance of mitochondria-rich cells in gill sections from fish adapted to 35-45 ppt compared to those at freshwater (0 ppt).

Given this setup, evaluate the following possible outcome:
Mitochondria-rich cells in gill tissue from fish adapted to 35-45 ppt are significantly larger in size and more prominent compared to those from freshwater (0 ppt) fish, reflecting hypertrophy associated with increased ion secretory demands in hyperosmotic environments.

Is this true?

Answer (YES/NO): NO